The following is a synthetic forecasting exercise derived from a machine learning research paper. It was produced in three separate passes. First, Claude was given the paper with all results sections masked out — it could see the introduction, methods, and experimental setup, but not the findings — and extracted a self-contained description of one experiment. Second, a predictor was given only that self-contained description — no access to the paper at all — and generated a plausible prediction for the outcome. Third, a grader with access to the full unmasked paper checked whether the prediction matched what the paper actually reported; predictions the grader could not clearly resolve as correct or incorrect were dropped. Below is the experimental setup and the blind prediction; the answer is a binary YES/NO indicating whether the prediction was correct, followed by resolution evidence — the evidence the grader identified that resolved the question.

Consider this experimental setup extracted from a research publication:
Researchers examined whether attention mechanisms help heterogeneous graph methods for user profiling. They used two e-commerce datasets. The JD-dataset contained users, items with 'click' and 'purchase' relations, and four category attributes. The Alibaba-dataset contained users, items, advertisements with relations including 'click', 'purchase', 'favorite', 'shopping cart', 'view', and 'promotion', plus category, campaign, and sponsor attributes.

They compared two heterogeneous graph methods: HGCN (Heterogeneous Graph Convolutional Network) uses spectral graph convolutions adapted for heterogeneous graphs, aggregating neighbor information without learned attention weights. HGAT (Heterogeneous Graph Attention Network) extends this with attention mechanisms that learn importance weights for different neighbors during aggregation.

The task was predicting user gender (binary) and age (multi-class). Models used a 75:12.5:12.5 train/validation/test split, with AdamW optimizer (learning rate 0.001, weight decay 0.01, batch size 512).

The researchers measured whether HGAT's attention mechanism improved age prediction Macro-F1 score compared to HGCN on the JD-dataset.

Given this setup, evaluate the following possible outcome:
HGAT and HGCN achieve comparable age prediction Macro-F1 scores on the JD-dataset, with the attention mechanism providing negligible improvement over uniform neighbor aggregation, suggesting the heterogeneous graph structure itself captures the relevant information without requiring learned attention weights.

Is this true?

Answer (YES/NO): NO